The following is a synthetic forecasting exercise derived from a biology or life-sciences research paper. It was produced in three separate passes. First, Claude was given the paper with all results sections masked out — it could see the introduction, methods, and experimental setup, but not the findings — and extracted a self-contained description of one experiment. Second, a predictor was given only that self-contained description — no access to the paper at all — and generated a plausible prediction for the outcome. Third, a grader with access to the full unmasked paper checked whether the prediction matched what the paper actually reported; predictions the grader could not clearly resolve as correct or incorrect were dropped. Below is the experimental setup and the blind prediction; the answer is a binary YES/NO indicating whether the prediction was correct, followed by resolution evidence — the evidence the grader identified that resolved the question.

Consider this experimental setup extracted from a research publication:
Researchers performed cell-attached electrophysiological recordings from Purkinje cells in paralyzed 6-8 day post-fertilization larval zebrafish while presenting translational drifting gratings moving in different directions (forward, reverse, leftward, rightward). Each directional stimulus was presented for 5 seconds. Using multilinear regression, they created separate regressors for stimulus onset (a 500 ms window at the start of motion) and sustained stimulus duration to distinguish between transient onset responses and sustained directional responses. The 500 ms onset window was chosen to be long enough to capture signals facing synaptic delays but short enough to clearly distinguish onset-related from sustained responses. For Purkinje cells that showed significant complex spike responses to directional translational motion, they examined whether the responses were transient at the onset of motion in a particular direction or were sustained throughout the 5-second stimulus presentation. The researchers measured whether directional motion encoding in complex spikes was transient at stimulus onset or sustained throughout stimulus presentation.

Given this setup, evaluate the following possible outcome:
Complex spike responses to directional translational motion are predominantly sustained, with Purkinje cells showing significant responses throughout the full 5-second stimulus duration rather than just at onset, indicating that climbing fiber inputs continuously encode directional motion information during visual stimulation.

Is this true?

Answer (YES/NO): NO